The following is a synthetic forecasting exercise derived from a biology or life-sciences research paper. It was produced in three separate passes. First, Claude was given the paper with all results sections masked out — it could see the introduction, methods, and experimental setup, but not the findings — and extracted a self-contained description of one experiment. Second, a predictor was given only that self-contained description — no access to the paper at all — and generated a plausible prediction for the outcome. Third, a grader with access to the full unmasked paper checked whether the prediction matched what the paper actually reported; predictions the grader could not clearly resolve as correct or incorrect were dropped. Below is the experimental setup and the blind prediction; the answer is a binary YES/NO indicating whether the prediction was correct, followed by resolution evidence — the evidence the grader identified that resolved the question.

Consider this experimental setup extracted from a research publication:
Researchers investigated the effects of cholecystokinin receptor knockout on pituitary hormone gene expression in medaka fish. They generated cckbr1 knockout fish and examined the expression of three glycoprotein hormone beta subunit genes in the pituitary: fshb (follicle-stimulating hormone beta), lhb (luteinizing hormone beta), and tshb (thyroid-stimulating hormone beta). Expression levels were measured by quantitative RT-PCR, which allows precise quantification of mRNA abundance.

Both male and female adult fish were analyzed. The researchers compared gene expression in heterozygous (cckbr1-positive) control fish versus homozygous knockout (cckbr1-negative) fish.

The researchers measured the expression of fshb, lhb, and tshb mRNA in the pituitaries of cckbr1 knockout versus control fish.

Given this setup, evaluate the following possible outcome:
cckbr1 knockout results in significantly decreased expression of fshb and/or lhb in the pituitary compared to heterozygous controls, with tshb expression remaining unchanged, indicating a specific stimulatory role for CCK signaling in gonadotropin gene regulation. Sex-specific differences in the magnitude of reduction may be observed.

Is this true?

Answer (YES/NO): YES